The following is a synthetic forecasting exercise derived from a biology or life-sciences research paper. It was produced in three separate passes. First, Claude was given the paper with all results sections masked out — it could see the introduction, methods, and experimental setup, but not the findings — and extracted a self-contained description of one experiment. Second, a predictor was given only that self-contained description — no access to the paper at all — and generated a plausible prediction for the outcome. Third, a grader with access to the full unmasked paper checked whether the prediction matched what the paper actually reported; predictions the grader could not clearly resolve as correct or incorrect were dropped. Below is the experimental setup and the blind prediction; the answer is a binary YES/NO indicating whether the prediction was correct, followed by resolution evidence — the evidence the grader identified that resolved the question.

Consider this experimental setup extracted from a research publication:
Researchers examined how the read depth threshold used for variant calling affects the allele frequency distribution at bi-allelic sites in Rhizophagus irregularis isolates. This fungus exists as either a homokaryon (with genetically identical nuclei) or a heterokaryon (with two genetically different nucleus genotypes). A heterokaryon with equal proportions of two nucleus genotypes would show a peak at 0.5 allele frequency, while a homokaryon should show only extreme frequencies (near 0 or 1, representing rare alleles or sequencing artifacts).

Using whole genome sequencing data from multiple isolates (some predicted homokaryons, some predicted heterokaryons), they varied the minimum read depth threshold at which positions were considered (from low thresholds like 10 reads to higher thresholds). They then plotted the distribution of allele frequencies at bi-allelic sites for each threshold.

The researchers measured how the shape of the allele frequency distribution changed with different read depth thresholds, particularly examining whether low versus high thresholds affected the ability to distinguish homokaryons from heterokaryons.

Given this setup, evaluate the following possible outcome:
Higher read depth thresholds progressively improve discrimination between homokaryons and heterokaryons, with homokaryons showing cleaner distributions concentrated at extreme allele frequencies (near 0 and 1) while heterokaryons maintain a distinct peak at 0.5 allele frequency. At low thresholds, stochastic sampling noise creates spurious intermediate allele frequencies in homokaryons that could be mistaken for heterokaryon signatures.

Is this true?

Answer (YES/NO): NO